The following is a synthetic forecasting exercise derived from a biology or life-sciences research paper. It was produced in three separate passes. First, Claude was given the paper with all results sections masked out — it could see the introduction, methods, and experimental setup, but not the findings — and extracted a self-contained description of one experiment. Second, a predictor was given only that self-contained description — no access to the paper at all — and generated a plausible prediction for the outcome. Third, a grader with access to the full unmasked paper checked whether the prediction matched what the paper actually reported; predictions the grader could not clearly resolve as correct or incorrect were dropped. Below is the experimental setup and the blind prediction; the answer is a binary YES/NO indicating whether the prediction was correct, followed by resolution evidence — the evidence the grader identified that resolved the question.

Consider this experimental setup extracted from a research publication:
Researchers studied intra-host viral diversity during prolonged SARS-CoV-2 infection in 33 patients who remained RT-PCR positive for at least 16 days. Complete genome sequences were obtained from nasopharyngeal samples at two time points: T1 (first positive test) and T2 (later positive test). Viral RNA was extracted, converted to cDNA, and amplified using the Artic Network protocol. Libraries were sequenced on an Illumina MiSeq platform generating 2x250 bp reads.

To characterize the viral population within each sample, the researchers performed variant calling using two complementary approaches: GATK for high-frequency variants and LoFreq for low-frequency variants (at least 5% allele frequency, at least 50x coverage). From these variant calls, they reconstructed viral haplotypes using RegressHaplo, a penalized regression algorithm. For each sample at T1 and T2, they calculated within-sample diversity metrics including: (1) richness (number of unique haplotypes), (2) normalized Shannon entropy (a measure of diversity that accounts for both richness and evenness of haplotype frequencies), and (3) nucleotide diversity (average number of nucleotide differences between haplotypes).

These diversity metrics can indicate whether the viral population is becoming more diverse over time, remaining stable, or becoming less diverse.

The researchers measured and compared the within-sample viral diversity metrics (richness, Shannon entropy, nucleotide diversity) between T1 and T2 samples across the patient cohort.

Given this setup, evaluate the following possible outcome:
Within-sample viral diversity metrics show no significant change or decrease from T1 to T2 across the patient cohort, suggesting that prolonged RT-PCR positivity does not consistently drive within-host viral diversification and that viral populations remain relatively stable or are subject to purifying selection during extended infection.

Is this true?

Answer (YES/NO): NO